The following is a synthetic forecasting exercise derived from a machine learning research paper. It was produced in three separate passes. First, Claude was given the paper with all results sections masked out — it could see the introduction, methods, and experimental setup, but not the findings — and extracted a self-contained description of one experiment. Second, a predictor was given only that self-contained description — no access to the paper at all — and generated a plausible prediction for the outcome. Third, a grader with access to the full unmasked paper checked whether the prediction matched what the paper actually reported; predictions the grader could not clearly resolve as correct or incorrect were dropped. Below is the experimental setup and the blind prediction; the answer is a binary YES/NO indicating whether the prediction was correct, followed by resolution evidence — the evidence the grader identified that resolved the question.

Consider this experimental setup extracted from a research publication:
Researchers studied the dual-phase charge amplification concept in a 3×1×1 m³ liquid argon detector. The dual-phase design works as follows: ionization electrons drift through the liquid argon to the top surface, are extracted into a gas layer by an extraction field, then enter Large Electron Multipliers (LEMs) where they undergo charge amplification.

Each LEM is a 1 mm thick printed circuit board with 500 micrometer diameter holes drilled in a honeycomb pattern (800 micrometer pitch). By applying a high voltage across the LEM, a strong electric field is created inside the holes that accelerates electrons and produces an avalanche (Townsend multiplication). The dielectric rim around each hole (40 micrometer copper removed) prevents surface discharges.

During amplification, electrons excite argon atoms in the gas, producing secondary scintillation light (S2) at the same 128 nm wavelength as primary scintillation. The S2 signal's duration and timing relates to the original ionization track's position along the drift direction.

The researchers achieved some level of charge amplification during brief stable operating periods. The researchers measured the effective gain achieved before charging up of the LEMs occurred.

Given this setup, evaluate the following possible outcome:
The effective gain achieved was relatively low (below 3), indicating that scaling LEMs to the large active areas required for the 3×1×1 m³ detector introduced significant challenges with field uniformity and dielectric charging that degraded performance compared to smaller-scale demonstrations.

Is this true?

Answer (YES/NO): NO